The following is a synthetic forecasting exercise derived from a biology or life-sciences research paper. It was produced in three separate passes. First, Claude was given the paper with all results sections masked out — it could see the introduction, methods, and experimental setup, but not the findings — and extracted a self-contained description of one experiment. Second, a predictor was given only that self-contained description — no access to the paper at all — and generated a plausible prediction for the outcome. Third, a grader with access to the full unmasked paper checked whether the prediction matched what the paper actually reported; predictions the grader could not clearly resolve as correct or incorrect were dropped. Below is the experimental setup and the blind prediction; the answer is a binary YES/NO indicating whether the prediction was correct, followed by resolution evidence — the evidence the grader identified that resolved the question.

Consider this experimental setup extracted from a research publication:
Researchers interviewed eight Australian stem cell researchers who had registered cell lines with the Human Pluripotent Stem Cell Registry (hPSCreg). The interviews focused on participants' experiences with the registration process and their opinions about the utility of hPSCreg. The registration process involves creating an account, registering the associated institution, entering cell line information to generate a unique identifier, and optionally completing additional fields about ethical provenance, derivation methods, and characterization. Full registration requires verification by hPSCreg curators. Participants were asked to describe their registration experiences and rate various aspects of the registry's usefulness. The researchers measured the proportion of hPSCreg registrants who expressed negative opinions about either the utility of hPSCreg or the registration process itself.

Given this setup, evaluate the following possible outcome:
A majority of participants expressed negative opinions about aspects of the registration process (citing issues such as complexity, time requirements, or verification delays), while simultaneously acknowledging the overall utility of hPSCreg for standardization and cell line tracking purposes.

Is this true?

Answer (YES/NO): YES